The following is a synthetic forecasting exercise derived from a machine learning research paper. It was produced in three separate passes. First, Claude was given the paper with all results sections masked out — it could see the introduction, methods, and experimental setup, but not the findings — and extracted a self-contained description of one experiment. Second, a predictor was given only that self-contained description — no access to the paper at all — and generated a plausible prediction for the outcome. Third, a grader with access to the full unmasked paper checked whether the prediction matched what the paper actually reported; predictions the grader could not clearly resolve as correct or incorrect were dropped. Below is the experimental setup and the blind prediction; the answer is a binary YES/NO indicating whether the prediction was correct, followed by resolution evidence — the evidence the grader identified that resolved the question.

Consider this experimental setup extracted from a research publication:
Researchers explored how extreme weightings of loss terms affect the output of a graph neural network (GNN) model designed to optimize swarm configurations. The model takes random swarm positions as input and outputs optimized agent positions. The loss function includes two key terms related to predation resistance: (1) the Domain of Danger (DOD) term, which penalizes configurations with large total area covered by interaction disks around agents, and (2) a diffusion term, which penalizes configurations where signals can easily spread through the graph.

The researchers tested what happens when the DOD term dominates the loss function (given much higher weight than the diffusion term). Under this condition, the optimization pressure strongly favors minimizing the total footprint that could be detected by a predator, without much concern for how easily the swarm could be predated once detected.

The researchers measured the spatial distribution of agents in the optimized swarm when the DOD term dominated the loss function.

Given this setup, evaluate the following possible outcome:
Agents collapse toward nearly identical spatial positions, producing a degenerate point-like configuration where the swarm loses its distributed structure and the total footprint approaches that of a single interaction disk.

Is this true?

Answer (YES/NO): YES